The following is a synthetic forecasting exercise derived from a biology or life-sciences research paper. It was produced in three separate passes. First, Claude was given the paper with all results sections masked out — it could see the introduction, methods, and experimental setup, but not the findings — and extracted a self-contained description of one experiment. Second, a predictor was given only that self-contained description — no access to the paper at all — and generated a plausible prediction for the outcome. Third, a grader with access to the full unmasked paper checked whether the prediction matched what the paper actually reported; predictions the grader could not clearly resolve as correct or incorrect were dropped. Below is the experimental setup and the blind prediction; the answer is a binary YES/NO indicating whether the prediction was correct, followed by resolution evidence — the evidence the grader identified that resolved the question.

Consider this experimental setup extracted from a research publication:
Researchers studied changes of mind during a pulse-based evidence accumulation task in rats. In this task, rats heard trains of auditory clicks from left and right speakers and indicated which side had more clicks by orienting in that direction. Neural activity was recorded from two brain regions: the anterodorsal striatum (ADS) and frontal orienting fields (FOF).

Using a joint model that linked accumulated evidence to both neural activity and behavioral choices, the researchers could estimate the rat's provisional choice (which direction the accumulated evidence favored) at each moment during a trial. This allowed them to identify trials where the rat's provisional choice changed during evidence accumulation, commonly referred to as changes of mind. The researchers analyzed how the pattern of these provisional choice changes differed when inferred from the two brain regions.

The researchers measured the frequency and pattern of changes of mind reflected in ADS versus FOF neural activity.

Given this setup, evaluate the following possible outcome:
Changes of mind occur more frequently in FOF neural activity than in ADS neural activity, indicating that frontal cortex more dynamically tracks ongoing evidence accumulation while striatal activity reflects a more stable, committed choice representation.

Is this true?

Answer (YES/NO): NO